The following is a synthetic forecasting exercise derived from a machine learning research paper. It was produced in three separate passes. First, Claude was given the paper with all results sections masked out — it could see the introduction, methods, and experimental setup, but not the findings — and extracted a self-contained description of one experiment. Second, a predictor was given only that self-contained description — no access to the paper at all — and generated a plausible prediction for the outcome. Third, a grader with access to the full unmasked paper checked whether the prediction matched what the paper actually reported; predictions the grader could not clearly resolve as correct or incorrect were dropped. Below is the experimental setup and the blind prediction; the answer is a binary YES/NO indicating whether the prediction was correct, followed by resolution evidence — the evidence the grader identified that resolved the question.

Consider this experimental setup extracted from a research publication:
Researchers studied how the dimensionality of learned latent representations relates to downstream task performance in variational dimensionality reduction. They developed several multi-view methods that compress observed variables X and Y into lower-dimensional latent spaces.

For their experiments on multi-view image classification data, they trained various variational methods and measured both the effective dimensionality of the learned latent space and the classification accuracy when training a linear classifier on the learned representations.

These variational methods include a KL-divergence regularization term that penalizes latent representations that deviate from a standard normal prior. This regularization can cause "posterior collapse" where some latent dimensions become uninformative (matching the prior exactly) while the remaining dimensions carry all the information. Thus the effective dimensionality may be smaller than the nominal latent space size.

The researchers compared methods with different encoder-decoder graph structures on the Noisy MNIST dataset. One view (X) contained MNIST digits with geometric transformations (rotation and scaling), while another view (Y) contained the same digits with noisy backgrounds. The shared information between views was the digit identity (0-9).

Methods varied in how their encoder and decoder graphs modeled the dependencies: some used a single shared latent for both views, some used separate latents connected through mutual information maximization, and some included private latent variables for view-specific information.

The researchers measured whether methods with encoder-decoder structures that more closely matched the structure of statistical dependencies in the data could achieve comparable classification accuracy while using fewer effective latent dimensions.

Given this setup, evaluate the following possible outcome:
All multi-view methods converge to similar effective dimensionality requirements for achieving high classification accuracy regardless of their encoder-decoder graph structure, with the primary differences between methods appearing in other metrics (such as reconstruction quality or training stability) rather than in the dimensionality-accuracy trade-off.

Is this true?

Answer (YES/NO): NO